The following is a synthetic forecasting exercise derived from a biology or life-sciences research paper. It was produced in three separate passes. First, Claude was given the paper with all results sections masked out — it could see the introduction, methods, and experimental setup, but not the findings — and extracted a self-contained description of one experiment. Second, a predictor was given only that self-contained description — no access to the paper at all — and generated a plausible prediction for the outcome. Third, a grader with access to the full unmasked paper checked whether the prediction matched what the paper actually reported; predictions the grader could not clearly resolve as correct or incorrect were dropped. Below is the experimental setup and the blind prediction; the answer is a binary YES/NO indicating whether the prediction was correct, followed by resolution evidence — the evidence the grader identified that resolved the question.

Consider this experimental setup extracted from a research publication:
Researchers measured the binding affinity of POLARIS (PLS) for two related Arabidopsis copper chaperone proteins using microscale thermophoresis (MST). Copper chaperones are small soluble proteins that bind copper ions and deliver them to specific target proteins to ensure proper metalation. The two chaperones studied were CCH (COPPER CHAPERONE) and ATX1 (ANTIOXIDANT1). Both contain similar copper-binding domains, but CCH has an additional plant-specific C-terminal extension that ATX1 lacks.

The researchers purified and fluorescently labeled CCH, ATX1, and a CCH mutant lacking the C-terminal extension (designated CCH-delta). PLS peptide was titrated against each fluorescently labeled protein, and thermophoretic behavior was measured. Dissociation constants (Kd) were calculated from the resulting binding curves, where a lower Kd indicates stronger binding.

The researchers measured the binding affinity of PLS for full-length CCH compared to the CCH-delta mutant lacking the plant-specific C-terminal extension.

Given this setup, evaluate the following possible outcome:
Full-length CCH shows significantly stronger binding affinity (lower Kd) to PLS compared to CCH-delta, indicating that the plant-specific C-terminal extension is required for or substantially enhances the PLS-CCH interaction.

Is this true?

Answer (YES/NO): NO